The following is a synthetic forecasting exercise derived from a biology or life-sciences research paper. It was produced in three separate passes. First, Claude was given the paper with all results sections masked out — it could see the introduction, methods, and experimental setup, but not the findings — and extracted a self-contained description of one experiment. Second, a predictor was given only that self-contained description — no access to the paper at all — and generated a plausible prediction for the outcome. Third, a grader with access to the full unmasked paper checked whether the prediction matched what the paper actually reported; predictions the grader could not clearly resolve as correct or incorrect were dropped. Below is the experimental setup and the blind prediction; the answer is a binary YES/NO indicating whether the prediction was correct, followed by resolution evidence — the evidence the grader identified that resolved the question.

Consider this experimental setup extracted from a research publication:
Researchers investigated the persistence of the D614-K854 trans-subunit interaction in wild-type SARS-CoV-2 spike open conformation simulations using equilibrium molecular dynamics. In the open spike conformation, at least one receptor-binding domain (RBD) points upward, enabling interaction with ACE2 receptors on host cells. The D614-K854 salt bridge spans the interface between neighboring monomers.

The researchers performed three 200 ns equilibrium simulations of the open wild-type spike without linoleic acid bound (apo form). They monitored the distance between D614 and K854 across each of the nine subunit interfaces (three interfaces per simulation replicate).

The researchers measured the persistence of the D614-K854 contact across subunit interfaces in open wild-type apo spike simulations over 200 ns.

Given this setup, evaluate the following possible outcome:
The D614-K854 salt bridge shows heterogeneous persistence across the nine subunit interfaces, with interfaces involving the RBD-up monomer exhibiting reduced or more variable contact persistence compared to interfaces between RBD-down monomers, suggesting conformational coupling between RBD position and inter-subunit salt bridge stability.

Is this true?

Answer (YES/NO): NO